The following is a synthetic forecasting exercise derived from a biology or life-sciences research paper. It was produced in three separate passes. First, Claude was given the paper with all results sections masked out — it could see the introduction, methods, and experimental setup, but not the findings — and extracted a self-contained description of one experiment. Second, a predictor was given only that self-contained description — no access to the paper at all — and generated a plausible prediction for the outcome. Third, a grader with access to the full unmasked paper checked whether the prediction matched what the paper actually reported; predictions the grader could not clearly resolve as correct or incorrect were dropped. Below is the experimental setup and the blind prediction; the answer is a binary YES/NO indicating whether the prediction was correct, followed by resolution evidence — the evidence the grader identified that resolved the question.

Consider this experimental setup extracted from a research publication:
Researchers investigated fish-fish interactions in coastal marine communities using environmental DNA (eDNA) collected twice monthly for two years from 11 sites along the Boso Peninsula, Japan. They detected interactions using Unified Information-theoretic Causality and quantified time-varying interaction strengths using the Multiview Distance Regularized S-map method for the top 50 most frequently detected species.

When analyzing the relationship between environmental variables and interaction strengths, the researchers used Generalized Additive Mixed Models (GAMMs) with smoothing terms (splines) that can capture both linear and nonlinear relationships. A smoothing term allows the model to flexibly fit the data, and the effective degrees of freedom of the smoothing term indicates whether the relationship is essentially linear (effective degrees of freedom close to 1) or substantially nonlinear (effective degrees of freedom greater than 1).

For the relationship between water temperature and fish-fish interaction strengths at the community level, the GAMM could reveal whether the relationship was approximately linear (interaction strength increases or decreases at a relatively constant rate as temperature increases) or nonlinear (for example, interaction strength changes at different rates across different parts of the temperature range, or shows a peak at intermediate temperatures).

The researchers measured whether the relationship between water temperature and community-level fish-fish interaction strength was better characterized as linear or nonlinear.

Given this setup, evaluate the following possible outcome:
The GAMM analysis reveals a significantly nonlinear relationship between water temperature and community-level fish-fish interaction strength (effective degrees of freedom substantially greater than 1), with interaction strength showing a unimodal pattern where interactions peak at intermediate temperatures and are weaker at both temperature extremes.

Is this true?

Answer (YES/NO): NO